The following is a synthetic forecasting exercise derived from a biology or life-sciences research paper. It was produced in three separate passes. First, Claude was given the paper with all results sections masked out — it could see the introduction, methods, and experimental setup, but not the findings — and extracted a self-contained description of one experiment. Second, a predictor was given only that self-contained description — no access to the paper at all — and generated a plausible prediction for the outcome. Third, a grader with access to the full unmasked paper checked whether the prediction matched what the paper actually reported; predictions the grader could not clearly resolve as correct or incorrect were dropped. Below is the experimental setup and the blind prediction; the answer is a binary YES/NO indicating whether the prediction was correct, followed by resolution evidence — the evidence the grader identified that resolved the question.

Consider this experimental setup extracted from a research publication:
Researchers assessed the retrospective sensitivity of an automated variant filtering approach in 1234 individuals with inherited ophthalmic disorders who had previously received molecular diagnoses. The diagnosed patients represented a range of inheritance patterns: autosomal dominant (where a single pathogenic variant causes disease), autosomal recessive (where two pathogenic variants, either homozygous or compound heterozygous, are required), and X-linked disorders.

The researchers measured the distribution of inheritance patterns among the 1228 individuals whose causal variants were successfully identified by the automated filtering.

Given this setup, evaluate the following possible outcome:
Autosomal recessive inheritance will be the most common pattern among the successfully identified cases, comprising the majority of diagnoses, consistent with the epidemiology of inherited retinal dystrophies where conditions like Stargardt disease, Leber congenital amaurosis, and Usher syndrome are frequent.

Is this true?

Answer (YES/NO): NO